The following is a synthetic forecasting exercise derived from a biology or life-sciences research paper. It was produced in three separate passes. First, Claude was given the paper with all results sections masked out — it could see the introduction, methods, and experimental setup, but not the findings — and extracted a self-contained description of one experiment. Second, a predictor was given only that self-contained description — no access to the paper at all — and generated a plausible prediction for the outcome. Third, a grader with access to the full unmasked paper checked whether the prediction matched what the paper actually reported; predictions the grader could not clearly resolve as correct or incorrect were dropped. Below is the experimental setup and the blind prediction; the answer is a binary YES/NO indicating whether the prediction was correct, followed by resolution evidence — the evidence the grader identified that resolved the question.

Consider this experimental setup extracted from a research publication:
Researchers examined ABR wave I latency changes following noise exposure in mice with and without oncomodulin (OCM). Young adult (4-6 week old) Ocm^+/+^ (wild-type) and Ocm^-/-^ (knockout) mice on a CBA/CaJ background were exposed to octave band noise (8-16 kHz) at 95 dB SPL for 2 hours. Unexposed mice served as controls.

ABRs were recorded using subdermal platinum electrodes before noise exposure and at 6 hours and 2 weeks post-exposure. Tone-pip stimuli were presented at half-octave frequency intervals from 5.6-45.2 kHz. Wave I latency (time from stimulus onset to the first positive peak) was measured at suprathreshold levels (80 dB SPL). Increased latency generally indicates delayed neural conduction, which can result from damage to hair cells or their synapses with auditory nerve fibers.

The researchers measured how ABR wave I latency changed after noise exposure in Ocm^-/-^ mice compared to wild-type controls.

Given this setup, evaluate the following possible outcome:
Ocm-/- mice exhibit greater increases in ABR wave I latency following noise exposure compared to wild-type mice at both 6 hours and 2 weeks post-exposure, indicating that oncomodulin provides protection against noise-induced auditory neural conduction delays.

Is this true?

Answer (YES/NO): NO